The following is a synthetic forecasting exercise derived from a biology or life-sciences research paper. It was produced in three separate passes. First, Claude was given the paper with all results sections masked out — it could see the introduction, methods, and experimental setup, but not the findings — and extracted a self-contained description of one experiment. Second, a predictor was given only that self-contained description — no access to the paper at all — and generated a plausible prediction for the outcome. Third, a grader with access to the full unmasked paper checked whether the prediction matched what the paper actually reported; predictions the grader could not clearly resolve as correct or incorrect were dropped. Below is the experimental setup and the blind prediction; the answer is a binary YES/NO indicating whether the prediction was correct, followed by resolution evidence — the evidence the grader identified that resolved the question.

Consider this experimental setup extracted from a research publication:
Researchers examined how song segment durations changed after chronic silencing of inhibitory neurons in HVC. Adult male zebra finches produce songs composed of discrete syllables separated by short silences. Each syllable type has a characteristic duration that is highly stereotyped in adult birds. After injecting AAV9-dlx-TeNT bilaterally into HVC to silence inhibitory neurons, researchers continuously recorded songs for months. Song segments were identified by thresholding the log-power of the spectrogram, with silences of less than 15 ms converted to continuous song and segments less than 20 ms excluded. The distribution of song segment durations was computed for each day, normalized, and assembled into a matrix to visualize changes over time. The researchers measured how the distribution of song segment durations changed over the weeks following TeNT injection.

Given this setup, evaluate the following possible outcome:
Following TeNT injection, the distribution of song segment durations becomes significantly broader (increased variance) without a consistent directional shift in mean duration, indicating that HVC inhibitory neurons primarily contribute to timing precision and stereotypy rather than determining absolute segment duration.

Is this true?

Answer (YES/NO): NO